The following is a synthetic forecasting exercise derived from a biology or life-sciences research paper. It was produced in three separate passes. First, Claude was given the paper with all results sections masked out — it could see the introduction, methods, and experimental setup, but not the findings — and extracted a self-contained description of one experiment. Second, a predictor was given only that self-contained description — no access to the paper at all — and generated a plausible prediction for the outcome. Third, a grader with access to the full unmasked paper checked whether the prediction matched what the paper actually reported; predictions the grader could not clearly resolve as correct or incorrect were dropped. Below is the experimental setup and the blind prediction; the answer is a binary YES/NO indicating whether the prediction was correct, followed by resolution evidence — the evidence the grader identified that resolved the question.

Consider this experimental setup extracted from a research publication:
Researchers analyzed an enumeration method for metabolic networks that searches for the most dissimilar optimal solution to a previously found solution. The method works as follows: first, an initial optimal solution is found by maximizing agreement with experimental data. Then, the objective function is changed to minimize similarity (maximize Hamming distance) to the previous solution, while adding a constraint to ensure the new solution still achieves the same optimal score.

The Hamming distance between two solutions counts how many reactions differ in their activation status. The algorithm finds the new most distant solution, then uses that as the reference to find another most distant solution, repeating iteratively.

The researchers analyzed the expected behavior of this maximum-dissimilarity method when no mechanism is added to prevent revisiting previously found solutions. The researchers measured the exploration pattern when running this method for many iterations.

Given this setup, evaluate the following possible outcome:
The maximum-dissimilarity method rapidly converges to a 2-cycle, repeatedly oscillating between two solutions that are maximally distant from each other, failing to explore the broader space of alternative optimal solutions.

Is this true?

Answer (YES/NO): NO